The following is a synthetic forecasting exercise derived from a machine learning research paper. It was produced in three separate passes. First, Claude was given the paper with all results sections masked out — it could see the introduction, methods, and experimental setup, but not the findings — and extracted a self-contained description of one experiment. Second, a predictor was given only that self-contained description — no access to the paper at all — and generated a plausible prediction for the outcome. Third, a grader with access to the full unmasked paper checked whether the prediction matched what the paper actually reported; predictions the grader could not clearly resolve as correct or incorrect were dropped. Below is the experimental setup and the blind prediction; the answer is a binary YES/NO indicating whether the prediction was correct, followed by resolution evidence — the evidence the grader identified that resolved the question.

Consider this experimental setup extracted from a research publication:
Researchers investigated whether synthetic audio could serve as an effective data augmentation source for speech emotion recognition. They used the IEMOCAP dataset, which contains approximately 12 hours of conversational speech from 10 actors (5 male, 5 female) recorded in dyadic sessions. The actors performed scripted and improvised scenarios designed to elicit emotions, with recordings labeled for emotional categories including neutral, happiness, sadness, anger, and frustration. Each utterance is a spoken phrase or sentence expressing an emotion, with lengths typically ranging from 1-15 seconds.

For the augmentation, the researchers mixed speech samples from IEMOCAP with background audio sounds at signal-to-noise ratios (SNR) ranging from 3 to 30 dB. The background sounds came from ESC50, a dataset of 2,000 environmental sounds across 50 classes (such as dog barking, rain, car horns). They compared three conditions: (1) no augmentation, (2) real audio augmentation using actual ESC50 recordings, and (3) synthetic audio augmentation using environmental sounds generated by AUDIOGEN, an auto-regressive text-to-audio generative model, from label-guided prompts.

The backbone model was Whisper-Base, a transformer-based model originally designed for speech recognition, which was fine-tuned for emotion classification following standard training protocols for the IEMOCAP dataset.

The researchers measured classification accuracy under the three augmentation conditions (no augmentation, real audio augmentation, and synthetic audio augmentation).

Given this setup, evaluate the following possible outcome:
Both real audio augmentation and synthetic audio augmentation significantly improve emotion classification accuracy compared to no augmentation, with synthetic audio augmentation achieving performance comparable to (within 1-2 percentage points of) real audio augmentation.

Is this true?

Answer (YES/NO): NO